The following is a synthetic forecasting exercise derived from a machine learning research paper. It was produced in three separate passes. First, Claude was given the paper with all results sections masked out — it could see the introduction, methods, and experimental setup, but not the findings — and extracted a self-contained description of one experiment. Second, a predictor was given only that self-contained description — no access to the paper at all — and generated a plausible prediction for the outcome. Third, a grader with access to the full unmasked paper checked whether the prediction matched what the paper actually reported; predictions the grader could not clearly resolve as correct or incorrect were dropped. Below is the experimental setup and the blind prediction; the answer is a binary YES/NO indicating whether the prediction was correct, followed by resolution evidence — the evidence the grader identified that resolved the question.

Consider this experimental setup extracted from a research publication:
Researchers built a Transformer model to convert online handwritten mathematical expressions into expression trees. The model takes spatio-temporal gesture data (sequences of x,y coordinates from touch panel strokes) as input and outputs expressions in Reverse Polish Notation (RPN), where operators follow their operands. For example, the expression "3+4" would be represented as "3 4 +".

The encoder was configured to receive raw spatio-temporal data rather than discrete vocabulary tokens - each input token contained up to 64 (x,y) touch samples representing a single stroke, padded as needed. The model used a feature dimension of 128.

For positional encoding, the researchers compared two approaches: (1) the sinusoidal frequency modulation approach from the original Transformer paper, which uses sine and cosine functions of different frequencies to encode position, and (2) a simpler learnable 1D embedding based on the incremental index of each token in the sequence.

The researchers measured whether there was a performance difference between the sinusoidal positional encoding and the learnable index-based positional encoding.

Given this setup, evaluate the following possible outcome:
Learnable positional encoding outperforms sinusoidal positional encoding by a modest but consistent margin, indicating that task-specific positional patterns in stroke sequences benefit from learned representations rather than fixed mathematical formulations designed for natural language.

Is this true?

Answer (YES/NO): NO